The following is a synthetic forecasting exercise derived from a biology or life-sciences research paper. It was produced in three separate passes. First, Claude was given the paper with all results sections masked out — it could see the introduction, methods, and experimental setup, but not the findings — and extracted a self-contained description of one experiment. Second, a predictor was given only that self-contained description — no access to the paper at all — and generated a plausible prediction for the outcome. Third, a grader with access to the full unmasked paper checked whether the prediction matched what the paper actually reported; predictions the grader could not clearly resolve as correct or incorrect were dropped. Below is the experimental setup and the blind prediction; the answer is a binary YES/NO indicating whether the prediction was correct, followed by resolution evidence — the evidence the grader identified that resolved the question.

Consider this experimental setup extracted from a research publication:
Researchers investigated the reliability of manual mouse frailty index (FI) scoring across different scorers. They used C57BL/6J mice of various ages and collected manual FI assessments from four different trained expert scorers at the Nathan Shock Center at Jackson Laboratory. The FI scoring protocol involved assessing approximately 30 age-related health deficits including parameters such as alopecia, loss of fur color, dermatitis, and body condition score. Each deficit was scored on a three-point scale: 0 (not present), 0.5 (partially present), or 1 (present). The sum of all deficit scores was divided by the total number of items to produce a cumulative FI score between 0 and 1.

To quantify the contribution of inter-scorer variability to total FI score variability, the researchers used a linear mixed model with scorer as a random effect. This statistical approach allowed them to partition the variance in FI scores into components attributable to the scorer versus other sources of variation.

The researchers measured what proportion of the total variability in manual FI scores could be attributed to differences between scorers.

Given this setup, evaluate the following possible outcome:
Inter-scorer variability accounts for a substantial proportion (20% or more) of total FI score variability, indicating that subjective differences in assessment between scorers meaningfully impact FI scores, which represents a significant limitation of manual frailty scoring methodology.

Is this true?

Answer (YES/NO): YES